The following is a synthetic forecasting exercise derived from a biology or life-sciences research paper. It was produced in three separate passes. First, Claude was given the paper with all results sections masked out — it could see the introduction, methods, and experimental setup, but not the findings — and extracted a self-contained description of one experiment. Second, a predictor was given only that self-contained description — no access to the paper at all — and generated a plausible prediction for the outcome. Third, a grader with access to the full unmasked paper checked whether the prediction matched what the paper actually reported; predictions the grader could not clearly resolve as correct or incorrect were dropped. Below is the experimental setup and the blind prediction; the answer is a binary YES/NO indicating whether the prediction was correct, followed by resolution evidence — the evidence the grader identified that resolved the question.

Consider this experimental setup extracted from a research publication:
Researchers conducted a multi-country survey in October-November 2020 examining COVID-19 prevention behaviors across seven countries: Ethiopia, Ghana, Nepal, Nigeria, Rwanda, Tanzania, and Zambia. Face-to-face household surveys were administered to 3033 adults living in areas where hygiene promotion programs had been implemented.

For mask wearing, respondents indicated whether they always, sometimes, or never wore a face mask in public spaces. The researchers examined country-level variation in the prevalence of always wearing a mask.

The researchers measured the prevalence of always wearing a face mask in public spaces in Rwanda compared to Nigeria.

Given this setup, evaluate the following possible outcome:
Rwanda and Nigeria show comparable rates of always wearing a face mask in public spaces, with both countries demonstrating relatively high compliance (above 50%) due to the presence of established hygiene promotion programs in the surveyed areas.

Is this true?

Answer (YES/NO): NO